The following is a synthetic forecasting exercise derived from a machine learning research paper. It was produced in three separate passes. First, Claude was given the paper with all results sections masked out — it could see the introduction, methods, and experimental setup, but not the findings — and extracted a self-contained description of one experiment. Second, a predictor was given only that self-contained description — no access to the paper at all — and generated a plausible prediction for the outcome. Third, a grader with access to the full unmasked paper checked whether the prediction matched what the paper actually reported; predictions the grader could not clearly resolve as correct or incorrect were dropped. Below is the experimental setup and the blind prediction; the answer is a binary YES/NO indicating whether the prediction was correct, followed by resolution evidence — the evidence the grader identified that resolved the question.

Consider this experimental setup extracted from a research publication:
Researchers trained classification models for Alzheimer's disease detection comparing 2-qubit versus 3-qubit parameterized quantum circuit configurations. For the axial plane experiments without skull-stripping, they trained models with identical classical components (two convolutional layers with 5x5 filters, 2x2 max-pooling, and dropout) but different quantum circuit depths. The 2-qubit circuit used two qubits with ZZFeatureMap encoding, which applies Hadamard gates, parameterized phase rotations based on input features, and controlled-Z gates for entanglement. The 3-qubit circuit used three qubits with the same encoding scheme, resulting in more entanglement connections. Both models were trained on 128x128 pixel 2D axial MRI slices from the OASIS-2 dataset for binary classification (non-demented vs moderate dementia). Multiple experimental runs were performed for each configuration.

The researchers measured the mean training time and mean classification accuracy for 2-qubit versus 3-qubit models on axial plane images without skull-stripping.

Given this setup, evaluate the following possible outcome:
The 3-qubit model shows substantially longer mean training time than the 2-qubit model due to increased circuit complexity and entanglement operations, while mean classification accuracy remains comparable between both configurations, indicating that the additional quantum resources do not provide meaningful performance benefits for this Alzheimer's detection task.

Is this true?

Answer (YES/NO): YES